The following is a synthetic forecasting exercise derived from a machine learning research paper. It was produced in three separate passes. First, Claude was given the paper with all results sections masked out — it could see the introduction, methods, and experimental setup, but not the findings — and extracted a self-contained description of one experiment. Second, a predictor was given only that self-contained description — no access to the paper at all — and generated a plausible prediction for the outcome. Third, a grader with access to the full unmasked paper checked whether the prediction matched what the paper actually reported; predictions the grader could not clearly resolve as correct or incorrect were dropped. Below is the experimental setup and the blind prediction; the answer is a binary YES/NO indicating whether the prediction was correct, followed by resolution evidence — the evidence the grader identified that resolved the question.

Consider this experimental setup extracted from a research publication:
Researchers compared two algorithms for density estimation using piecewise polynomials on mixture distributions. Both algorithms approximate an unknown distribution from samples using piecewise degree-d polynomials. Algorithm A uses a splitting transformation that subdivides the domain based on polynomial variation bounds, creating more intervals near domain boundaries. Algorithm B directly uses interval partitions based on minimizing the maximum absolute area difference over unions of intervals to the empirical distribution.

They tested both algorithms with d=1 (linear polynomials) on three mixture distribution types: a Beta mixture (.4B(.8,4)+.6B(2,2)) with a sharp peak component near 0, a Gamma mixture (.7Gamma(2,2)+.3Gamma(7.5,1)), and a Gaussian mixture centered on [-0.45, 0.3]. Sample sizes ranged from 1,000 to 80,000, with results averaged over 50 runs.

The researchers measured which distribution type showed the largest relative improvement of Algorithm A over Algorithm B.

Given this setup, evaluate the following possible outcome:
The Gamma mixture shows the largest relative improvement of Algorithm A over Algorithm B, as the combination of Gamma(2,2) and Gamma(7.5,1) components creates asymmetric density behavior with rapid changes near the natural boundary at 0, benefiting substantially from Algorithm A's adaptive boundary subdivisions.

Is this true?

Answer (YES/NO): NO